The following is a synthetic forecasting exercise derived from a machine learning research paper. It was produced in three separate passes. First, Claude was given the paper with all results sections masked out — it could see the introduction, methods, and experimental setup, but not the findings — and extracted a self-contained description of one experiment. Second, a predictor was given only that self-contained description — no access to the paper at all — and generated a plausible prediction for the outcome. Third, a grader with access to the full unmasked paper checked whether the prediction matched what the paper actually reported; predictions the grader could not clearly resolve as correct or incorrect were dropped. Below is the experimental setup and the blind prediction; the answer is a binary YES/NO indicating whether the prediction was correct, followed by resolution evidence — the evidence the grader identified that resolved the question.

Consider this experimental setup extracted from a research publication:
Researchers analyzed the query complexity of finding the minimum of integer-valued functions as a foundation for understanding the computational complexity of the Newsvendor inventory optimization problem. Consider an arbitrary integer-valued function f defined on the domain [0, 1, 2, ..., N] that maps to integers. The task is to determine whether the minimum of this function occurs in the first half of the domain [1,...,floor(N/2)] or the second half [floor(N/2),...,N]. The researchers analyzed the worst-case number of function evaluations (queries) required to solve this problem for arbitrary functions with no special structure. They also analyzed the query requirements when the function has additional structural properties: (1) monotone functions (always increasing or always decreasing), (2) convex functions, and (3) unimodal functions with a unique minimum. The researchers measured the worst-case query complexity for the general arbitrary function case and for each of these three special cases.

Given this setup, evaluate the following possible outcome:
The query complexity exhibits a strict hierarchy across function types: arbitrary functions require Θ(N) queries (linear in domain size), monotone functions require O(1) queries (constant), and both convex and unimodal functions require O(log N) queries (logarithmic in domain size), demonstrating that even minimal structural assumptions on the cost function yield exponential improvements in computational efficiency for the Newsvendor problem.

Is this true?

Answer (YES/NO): NO